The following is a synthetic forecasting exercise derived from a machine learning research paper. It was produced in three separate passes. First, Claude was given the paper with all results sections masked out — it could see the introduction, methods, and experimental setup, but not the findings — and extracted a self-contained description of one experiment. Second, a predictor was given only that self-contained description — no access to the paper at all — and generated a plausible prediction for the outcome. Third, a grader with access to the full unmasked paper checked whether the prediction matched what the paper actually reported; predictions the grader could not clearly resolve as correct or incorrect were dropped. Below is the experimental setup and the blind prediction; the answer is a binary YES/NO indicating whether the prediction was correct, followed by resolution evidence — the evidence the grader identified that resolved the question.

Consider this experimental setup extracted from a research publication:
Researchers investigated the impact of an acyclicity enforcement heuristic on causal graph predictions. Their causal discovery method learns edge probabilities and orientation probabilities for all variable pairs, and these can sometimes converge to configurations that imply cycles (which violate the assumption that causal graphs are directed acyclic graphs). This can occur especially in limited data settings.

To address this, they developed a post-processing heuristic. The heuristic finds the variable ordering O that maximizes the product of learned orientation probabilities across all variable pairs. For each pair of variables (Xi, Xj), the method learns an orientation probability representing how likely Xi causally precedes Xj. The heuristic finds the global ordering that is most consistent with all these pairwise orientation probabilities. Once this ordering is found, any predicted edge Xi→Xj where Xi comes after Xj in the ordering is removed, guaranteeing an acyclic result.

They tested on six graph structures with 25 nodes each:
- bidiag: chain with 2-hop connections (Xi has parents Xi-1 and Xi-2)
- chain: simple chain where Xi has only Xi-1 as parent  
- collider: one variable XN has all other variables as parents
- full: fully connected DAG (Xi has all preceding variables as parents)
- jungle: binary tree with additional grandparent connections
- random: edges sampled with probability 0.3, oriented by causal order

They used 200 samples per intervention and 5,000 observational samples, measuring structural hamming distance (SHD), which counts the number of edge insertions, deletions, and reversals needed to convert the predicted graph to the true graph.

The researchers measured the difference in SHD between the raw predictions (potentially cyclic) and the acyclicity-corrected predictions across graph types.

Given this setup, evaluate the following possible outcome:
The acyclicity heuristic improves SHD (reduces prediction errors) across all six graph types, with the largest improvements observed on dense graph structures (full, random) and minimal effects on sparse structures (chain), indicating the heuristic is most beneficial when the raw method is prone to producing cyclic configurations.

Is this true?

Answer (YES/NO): NO